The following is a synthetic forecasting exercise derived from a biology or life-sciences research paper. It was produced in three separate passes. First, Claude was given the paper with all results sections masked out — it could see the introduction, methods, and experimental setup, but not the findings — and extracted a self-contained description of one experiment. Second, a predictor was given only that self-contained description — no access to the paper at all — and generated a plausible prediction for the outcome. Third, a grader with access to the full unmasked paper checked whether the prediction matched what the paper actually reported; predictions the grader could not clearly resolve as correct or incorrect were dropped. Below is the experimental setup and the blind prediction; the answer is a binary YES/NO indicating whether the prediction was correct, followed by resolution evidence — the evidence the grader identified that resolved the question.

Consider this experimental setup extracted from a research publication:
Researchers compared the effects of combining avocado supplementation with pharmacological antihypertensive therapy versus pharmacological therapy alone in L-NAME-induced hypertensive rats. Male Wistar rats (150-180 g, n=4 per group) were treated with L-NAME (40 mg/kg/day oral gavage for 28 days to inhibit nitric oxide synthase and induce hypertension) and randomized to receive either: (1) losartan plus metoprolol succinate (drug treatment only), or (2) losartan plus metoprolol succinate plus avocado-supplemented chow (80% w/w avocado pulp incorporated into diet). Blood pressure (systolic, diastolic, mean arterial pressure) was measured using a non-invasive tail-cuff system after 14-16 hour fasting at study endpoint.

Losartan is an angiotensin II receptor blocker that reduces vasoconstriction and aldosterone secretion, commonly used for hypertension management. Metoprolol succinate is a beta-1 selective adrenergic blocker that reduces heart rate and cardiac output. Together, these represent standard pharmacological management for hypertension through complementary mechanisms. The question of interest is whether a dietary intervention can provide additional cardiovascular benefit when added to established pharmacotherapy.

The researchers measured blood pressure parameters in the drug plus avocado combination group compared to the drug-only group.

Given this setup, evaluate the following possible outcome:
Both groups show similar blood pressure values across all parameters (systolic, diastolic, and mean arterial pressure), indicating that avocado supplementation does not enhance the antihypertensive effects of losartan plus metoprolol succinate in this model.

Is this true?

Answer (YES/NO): NO